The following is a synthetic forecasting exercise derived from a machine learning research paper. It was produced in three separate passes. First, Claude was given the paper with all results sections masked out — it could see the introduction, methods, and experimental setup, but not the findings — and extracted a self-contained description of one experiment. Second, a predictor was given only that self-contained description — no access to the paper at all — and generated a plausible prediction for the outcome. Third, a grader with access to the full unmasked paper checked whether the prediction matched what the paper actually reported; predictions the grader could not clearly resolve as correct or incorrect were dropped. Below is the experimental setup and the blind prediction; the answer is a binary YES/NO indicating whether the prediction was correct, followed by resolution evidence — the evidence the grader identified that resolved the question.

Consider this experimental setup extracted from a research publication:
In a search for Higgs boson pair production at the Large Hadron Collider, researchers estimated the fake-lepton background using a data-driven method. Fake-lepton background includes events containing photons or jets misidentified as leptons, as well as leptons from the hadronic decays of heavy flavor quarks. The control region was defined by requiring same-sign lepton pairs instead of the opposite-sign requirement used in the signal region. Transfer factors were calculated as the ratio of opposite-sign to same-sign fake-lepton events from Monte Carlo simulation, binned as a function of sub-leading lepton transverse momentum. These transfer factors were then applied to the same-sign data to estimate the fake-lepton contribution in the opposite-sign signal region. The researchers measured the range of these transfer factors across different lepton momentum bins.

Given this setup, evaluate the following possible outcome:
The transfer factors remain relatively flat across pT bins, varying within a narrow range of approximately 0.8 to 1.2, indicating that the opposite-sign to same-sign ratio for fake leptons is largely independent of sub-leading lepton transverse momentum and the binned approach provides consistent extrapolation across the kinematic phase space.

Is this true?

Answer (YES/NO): NO